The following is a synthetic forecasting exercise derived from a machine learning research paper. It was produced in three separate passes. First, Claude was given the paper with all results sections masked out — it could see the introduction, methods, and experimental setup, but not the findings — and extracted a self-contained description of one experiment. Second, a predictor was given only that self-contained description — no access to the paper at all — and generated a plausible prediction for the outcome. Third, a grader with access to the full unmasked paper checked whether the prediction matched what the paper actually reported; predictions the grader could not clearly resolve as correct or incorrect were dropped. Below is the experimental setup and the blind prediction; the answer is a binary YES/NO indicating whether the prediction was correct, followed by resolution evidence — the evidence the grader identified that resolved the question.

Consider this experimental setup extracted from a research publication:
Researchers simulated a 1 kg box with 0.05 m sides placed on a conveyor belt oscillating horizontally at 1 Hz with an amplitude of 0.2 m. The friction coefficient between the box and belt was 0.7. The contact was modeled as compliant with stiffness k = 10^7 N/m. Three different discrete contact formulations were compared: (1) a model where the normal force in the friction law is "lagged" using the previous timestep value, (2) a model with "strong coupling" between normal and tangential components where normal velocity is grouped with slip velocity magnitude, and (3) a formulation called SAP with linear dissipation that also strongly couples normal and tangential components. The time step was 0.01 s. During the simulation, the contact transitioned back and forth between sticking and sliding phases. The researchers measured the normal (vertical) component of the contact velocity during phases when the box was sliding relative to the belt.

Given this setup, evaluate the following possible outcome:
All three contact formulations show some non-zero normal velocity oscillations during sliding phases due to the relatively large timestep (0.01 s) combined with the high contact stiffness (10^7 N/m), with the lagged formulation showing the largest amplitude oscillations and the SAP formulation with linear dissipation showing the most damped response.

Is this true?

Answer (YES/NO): NO